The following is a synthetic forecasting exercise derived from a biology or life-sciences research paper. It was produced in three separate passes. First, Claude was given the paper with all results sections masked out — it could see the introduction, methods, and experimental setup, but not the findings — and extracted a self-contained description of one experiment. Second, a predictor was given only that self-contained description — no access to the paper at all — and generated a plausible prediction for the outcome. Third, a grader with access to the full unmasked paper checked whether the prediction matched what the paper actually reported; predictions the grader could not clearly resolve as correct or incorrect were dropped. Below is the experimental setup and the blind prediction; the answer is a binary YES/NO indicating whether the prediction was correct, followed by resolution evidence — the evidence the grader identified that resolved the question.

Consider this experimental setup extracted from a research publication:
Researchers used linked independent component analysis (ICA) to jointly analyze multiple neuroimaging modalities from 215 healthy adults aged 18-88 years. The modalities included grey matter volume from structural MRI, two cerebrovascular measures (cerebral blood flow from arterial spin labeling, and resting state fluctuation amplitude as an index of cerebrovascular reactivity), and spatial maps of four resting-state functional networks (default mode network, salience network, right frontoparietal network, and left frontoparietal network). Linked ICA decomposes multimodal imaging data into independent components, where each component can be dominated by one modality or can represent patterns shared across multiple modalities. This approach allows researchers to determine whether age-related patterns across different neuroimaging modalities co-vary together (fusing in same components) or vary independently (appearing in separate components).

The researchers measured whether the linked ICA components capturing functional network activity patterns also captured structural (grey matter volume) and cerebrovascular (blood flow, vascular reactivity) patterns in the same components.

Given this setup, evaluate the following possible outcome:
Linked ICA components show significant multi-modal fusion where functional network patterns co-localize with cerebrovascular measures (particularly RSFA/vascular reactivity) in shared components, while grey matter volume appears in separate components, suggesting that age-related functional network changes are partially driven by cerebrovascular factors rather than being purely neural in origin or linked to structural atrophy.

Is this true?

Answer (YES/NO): NO